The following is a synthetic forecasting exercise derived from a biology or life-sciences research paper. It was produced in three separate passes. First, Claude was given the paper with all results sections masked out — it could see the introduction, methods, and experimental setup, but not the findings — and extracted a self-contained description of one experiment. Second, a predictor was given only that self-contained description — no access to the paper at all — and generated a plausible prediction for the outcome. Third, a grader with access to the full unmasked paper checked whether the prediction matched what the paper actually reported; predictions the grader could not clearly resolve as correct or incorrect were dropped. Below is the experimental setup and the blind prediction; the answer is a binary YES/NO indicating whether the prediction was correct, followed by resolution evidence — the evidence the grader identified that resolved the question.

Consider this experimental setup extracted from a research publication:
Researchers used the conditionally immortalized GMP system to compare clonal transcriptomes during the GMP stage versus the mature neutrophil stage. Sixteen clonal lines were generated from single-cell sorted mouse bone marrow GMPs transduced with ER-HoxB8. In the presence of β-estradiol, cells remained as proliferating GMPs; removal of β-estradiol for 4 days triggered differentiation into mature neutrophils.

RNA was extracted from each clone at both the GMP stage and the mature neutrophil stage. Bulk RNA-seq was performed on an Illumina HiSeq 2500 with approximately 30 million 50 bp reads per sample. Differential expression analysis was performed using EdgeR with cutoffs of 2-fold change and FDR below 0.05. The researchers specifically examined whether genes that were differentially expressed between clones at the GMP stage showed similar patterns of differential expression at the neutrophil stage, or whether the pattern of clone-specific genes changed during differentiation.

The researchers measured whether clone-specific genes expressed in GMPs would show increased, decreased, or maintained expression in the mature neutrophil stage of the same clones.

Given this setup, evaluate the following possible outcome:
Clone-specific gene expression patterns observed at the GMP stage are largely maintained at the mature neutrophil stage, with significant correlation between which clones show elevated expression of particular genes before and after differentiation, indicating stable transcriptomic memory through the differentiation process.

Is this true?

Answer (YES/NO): NO